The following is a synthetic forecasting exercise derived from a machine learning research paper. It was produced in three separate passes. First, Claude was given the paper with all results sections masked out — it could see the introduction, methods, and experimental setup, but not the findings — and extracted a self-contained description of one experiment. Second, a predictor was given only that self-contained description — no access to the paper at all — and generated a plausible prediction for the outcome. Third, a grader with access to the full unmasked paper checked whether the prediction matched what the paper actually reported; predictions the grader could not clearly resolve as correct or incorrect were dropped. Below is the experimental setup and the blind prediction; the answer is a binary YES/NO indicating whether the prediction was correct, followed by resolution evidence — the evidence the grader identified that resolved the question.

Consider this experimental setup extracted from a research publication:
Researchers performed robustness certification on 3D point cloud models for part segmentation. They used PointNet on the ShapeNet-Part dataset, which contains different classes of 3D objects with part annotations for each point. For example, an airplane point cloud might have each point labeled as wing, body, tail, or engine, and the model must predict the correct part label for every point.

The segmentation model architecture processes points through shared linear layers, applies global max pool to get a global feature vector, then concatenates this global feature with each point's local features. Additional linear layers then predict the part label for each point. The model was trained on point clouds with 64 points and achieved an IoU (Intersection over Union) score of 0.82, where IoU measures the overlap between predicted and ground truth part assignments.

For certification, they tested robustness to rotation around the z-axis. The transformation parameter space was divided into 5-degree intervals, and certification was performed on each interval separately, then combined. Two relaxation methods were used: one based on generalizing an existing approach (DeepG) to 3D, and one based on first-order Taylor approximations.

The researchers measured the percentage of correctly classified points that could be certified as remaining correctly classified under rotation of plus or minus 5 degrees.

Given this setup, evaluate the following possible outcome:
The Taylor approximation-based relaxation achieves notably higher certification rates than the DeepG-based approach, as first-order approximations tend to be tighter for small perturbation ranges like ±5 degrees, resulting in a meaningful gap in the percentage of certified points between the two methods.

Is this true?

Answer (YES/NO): NO